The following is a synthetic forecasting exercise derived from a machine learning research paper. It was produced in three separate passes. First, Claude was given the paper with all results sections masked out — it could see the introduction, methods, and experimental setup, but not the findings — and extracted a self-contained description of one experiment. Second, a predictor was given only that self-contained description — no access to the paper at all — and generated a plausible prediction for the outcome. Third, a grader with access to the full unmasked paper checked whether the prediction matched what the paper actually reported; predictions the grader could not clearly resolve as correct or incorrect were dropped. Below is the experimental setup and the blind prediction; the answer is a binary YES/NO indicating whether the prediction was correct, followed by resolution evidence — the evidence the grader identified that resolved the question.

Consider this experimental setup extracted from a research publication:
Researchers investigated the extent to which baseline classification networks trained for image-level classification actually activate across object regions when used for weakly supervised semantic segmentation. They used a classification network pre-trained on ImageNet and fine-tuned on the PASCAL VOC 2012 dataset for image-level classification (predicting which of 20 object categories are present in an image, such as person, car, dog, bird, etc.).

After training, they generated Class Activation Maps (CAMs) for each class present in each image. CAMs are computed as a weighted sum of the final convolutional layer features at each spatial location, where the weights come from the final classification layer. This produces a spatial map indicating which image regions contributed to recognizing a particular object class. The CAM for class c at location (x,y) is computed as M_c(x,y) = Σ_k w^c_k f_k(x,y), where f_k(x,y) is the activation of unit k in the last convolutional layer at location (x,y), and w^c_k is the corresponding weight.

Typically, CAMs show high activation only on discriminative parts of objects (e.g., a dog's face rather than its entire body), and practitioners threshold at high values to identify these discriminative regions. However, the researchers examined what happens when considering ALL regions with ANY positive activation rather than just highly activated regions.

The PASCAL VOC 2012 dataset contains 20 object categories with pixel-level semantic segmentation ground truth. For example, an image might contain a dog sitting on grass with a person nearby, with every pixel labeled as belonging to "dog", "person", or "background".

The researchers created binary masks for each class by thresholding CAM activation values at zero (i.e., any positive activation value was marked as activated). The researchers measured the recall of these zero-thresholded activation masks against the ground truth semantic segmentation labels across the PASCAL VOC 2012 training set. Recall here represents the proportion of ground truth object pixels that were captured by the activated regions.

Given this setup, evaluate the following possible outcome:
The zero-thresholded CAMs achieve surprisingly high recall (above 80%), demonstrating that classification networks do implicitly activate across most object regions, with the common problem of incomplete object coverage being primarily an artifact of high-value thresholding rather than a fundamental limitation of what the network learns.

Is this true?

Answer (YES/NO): YES